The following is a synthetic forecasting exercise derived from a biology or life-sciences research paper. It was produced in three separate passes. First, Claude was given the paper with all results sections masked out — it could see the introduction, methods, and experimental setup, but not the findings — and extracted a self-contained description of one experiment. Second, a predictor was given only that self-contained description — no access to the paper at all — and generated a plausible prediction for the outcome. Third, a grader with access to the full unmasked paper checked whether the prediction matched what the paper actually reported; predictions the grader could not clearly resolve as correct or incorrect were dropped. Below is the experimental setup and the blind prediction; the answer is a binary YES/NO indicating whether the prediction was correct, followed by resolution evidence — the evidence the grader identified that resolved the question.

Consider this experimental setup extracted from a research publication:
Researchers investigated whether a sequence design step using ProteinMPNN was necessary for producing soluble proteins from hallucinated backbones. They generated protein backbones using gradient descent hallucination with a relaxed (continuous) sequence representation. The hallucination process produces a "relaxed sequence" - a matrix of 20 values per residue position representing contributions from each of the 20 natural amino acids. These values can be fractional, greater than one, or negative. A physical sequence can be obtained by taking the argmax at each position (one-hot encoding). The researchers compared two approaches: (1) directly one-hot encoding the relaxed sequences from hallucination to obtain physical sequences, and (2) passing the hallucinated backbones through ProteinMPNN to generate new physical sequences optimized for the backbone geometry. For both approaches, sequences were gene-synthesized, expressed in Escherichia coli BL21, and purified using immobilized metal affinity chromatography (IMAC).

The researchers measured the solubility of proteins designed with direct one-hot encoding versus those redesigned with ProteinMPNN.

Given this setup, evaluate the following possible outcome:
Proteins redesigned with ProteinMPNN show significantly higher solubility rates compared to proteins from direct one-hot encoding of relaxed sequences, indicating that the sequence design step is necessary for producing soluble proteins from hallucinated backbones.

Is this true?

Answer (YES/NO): YES